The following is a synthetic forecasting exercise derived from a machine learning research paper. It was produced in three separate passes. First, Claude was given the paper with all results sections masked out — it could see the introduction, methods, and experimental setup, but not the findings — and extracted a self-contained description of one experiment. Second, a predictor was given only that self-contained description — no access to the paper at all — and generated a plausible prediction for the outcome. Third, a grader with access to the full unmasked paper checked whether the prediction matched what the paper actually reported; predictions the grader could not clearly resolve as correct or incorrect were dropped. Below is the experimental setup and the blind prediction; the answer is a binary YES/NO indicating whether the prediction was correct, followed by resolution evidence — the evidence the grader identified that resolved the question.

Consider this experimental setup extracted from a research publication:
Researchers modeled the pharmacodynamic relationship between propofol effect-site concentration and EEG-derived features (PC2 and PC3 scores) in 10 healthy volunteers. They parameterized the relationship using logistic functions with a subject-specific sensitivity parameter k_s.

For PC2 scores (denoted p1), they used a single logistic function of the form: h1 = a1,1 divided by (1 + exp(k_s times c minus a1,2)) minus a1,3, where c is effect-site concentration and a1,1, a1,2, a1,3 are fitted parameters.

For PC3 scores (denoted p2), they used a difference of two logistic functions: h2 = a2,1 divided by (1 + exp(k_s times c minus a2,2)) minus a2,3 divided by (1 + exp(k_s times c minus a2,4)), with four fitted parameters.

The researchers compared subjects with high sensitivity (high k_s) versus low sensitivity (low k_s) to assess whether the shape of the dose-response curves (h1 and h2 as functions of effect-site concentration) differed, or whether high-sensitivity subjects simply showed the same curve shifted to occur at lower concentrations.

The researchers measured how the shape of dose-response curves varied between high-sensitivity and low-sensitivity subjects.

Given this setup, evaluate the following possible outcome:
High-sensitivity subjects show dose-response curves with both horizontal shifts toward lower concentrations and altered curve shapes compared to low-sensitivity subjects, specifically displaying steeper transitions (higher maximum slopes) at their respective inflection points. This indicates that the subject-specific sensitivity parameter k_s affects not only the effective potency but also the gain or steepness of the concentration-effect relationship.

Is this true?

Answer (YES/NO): NO